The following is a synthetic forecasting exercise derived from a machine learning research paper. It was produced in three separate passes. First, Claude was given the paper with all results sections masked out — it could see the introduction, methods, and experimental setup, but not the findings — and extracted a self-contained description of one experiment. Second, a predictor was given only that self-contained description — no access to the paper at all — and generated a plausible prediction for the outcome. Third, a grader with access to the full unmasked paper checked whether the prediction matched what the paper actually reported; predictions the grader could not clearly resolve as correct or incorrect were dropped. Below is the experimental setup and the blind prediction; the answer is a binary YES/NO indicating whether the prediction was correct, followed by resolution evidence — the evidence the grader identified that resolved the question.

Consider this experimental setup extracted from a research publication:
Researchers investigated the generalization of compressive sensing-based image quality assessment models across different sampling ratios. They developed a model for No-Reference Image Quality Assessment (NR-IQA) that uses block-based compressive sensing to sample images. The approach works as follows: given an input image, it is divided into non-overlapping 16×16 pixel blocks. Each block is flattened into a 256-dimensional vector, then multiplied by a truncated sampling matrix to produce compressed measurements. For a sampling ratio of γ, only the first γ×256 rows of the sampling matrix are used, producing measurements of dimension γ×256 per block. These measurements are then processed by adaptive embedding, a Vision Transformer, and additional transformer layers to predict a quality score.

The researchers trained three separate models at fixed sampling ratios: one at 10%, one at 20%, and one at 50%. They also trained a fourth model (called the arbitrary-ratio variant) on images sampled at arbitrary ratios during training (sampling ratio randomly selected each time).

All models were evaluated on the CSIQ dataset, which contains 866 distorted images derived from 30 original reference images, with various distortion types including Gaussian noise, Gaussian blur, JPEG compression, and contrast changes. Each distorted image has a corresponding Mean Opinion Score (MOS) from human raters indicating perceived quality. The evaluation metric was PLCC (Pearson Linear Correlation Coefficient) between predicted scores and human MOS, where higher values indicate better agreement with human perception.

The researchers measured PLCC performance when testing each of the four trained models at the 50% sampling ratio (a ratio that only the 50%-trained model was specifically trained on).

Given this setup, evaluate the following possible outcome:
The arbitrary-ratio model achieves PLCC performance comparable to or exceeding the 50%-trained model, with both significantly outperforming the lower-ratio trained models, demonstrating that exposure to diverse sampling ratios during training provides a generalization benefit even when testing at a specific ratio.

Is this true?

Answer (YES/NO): NO